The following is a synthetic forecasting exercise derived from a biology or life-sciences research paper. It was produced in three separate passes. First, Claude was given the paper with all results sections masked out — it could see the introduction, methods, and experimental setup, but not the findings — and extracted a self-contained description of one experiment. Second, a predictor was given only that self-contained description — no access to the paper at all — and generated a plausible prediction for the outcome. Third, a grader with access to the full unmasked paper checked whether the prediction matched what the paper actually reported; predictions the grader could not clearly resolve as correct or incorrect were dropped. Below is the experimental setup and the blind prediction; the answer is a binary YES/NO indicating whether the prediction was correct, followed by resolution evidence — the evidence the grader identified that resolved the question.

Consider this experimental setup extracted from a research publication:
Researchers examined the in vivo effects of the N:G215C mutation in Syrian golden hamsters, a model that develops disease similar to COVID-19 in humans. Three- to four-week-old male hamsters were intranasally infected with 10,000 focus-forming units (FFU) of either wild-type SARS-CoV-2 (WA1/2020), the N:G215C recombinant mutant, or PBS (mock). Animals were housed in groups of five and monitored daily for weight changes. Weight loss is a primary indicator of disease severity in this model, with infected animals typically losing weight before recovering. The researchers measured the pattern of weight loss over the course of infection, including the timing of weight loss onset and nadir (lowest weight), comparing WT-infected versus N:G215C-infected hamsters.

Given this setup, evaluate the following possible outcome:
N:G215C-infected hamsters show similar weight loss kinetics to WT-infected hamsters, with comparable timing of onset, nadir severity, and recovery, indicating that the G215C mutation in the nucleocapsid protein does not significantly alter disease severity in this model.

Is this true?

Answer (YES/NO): NO